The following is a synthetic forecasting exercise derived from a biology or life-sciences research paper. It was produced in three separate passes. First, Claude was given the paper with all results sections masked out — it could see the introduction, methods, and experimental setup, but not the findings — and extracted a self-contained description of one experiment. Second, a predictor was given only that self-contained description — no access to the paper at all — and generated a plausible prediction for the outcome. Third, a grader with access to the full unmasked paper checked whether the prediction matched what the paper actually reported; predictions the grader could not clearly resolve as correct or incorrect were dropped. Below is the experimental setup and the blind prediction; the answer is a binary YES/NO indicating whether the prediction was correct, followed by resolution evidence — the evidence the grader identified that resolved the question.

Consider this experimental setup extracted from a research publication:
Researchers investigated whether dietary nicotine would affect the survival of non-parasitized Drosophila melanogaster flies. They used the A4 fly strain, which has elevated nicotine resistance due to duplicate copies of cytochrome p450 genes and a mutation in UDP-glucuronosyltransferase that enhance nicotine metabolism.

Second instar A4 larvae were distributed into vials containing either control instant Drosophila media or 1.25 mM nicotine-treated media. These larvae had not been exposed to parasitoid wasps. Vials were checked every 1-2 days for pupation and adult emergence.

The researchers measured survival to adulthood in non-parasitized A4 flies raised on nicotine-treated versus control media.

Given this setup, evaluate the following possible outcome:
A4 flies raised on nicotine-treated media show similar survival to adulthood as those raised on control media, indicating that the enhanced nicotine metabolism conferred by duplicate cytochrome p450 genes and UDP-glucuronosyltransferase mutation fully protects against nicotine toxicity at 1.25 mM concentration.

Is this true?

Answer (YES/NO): NO